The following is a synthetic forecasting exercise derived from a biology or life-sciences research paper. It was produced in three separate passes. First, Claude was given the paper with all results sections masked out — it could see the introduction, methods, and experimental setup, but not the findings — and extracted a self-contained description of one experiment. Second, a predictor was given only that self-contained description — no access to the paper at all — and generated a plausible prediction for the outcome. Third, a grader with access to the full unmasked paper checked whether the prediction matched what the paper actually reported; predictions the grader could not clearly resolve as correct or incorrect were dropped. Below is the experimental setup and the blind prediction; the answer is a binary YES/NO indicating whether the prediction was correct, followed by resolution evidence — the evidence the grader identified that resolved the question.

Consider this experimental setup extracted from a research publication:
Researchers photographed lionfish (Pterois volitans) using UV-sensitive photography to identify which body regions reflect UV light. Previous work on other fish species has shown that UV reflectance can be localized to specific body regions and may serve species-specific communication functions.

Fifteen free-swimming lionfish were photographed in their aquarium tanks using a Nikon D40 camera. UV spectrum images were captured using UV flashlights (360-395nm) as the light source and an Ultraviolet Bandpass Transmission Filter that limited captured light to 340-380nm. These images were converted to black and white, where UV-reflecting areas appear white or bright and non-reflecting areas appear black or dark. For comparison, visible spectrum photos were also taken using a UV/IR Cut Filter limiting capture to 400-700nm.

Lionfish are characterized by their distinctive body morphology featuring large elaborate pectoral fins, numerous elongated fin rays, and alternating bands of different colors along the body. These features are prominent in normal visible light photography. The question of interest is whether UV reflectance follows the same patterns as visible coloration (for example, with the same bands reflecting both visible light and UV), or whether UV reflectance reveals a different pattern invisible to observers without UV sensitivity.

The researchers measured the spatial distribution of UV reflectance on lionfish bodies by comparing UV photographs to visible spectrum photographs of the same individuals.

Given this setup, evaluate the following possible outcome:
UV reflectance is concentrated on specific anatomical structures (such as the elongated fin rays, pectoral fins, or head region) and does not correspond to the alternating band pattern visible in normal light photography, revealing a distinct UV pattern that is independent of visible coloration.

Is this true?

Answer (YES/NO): NO